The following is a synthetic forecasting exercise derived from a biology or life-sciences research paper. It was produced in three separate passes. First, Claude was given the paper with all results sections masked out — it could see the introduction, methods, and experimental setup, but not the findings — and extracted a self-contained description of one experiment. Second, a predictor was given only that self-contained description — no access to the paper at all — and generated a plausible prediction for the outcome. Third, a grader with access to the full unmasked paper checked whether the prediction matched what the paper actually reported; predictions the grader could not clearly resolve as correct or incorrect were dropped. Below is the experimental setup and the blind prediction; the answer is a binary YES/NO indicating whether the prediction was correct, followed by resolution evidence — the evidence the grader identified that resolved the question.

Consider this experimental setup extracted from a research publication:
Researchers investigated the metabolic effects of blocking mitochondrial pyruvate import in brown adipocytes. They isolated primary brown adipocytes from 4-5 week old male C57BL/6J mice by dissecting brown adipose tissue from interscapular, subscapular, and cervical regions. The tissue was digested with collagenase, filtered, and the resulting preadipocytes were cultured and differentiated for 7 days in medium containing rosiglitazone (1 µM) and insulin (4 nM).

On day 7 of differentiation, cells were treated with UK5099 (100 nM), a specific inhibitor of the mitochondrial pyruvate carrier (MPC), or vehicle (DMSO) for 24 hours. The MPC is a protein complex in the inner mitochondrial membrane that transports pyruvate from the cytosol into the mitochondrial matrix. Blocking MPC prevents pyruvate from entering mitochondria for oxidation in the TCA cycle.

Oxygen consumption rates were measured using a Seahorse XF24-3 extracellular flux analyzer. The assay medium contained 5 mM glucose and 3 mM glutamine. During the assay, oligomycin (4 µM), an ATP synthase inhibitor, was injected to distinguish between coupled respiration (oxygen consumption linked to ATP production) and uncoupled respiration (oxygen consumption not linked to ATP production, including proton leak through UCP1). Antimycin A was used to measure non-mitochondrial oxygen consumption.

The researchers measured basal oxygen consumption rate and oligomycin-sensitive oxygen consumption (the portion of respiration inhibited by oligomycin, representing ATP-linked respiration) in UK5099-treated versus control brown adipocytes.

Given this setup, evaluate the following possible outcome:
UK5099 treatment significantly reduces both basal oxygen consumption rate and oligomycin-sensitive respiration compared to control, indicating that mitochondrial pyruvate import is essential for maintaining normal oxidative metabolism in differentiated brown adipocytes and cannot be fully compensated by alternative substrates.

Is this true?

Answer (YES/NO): NO